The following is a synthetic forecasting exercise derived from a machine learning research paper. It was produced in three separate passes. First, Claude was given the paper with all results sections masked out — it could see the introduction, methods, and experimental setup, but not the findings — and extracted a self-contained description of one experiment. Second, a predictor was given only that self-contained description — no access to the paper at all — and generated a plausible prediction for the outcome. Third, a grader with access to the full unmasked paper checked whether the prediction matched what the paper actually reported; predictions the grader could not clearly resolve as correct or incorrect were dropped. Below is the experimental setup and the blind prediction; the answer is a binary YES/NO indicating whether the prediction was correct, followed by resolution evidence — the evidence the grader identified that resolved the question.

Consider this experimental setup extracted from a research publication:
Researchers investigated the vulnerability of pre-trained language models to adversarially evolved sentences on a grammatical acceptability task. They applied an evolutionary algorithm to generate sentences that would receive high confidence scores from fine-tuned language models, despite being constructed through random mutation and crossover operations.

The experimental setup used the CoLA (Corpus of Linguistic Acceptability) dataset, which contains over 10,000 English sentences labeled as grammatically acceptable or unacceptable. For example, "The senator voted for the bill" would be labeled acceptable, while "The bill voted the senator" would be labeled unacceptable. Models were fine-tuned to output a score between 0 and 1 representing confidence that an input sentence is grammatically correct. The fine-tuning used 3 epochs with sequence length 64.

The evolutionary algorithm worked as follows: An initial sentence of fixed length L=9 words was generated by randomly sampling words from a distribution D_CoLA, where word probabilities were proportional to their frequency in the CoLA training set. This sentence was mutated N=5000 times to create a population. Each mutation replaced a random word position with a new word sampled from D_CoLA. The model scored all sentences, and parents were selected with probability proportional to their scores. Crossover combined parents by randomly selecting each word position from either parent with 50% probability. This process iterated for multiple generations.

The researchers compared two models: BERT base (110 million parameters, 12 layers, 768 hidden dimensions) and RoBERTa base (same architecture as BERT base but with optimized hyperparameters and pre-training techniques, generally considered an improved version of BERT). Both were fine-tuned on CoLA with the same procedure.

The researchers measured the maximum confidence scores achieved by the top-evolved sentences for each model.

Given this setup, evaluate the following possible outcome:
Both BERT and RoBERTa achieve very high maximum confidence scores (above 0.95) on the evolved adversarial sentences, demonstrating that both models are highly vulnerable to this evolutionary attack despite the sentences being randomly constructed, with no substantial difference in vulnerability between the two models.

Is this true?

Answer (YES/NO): NO